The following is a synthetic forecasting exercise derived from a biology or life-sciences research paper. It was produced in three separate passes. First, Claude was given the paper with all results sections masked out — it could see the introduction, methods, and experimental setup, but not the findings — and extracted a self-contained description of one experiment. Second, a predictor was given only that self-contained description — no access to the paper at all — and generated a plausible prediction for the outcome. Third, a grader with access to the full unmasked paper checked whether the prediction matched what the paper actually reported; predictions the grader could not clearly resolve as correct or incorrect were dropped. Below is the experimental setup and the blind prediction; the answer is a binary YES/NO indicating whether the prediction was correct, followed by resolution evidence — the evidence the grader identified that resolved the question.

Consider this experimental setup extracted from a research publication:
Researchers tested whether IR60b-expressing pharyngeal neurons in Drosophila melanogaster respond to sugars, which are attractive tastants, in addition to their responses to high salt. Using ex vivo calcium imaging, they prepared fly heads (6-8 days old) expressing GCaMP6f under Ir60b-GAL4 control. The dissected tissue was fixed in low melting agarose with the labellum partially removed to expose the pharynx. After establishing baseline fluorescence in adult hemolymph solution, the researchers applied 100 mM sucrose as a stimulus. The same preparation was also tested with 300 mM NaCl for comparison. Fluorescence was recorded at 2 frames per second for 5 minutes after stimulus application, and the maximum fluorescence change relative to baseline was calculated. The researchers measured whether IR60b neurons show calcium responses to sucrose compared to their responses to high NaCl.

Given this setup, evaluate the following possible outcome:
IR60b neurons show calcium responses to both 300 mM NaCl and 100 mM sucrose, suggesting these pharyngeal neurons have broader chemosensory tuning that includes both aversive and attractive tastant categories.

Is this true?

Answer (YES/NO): YES